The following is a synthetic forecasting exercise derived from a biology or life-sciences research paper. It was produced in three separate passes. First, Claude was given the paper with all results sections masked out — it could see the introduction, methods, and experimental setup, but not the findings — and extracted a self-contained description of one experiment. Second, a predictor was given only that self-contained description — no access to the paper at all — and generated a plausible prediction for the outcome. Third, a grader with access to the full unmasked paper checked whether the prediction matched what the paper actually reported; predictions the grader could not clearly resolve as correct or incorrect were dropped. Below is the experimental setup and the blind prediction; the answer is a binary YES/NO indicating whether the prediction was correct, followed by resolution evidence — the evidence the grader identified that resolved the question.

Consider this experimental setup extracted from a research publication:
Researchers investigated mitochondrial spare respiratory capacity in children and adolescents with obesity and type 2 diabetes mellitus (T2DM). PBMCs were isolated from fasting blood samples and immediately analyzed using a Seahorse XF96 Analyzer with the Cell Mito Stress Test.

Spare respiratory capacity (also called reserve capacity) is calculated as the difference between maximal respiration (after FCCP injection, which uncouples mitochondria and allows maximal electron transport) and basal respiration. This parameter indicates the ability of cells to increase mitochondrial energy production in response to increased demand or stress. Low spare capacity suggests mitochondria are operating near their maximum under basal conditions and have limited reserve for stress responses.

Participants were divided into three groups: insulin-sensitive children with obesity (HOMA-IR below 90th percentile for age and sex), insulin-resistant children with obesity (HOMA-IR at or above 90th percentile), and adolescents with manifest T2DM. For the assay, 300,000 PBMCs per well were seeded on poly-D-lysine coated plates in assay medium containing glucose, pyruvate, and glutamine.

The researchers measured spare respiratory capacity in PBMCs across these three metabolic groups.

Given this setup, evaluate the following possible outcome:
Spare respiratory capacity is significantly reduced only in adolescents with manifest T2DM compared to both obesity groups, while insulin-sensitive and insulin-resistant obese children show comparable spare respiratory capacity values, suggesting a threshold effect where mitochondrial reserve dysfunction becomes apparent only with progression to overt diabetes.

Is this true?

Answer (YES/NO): NO